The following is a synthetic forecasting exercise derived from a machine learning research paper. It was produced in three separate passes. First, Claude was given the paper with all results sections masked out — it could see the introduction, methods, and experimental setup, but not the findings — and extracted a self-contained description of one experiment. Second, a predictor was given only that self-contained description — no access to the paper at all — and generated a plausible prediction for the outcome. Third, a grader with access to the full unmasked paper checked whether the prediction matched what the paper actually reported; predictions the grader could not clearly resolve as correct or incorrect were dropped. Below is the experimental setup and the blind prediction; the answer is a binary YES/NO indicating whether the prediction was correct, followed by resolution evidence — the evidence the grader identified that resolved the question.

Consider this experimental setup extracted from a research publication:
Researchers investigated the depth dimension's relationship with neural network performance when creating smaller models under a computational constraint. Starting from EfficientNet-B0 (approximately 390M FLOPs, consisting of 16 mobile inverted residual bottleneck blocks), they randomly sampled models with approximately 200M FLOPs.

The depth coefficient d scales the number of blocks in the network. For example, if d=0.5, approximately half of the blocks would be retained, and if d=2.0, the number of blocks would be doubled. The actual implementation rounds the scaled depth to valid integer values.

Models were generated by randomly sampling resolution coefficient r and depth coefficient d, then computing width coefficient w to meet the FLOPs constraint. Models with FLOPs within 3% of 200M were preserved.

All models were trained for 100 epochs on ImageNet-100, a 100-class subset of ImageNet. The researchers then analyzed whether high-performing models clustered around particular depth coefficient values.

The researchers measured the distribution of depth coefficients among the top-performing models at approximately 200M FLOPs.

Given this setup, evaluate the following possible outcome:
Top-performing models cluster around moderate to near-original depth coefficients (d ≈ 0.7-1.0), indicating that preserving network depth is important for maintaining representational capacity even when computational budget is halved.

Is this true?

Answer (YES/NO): NO